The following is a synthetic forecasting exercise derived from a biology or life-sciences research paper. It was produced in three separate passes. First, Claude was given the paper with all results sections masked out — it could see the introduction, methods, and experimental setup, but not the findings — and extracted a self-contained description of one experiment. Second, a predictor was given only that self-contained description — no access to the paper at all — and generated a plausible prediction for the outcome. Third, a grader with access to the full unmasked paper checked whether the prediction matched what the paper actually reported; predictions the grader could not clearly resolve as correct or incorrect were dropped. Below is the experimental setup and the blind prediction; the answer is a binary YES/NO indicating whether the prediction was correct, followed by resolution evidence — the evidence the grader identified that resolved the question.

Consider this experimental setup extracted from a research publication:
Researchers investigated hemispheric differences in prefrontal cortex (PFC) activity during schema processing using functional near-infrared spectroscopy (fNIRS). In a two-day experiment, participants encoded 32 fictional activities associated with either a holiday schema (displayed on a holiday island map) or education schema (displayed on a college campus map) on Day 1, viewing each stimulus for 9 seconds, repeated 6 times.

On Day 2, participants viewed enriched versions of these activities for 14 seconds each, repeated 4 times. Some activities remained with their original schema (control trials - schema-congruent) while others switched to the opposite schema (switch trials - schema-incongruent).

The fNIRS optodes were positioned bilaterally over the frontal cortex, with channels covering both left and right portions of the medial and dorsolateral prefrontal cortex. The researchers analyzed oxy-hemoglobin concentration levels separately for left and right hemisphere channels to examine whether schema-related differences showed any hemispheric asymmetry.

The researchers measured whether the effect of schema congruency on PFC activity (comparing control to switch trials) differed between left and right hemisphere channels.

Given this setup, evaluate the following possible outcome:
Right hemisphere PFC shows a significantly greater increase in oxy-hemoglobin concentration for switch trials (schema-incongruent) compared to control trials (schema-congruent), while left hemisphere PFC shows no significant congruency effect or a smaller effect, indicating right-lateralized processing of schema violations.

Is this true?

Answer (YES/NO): NO